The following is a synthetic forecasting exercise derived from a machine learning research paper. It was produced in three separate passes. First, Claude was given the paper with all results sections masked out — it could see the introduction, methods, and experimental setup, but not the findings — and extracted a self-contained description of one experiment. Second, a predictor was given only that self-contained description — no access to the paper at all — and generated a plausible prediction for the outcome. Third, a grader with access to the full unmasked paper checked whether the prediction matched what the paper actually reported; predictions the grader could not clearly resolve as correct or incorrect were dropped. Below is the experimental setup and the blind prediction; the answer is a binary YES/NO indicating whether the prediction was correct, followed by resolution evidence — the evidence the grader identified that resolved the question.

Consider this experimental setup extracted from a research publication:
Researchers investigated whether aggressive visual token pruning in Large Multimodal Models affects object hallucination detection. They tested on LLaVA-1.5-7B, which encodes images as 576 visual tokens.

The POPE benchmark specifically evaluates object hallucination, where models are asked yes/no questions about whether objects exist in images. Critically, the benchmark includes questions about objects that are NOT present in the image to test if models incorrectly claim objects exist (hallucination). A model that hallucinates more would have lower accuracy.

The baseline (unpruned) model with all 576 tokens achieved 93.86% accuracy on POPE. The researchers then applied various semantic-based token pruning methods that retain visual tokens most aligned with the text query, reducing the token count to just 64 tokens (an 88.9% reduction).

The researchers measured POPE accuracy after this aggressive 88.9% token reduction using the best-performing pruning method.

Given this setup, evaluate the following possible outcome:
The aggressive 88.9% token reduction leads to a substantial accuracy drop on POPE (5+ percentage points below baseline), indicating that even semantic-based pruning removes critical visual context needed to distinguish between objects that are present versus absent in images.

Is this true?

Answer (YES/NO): NO